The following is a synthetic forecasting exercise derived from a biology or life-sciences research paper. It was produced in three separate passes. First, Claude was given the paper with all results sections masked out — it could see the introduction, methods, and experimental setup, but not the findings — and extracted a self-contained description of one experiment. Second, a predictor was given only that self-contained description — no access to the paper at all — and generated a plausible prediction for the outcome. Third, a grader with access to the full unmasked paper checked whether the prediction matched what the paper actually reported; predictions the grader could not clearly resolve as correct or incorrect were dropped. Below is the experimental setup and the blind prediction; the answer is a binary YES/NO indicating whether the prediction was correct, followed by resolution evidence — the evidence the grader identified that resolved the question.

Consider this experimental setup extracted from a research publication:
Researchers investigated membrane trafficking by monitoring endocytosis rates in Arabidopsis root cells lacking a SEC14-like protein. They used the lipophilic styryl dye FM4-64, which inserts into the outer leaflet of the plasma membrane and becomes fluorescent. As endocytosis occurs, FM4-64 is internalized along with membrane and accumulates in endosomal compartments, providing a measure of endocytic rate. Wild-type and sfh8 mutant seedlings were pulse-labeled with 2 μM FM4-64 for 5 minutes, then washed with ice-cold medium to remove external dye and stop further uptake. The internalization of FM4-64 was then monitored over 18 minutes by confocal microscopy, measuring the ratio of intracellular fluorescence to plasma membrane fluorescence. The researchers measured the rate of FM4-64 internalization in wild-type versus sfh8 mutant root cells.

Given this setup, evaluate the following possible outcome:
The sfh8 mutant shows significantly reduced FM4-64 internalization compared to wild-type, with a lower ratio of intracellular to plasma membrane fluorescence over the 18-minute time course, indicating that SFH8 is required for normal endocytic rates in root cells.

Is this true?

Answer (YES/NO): NO